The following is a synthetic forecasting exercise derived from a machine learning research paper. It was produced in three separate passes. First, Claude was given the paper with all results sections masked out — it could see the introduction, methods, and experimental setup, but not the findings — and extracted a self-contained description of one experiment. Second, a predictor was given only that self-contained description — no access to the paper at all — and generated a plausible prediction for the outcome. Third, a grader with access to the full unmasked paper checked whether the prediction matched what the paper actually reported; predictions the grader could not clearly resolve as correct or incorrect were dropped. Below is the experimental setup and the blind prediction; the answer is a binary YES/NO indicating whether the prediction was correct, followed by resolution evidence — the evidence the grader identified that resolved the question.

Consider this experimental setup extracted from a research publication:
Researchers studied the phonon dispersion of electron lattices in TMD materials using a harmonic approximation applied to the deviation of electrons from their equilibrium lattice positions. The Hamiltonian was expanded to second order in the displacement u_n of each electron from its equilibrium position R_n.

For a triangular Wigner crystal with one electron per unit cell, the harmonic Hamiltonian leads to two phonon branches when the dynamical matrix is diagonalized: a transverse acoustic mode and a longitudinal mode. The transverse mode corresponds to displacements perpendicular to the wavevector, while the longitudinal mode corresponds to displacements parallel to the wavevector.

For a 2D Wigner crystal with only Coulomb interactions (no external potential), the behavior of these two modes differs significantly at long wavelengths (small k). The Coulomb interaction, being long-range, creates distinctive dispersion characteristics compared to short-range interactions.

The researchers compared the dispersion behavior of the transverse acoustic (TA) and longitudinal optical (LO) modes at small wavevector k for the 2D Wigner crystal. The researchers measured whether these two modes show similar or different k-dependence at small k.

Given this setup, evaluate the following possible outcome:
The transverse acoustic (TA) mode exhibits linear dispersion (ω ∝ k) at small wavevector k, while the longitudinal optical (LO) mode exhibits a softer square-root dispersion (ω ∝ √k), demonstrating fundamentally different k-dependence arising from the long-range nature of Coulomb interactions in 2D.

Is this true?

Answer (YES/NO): NO